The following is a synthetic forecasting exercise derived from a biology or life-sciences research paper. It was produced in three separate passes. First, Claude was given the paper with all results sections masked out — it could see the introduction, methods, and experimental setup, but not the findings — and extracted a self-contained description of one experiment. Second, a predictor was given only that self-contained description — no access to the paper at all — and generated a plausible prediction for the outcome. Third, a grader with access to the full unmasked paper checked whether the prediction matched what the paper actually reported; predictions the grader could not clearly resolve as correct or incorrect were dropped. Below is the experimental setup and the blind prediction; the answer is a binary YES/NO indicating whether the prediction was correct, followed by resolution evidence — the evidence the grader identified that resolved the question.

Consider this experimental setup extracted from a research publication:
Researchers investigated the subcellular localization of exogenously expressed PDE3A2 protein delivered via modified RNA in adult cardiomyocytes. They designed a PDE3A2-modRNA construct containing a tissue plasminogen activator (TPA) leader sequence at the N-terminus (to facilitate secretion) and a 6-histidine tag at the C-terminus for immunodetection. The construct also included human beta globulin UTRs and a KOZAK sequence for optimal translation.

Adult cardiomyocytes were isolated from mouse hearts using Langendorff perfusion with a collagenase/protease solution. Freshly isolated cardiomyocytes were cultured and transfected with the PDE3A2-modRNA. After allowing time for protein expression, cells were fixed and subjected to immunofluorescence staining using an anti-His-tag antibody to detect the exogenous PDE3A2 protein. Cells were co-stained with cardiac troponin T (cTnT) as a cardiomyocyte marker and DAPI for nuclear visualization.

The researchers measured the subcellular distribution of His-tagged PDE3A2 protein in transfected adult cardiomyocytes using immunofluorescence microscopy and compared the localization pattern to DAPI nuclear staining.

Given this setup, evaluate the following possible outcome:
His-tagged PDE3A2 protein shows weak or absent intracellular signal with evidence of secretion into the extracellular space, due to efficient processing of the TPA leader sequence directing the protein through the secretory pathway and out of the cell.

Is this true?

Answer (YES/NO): NO